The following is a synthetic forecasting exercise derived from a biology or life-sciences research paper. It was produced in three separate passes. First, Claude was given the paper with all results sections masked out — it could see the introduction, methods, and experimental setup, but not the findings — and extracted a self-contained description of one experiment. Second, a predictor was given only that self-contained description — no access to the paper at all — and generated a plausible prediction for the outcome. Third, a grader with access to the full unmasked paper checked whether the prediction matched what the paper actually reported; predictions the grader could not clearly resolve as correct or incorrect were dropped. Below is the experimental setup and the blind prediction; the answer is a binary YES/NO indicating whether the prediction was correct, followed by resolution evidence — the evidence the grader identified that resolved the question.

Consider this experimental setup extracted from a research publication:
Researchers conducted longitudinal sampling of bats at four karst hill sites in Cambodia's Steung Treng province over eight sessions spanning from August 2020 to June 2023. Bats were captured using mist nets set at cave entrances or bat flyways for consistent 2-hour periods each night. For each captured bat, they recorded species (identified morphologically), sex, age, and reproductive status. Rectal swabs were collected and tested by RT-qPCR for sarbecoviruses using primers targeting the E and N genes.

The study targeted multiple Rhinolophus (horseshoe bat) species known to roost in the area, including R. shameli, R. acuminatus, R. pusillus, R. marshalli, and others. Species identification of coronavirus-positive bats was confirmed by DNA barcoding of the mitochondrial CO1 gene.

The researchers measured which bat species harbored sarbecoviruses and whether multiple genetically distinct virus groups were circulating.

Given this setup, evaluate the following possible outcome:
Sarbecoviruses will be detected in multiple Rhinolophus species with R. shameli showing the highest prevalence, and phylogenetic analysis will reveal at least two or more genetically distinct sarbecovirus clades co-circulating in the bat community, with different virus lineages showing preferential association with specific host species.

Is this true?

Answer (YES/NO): YES